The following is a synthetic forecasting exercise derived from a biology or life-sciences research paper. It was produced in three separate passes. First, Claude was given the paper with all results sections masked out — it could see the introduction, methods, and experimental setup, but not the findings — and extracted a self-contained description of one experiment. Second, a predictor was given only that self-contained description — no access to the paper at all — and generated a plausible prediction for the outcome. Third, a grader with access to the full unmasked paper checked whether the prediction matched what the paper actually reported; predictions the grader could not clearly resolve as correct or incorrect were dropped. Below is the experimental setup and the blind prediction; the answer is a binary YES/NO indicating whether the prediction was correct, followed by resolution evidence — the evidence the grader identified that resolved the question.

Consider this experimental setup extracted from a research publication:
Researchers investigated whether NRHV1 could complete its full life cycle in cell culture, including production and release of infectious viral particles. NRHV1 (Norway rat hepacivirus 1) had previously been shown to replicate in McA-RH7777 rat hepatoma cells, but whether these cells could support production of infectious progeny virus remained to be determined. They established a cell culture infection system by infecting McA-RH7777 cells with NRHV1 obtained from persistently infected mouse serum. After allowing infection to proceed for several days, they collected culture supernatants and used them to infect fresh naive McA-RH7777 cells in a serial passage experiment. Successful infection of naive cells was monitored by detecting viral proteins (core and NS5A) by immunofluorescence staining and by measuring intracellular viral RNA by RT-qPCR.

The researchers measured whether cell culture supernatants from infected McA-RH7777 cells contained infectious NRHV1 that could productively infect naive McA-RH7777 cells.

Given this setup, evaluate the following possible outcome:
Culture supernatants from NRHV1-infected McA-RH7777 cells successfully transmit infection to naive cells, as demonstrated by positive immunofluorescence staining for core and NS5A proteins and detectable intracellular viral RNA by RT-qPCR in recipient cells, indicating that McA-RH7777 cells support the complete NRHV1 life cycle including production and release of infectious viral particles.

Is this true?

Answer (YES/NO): NO